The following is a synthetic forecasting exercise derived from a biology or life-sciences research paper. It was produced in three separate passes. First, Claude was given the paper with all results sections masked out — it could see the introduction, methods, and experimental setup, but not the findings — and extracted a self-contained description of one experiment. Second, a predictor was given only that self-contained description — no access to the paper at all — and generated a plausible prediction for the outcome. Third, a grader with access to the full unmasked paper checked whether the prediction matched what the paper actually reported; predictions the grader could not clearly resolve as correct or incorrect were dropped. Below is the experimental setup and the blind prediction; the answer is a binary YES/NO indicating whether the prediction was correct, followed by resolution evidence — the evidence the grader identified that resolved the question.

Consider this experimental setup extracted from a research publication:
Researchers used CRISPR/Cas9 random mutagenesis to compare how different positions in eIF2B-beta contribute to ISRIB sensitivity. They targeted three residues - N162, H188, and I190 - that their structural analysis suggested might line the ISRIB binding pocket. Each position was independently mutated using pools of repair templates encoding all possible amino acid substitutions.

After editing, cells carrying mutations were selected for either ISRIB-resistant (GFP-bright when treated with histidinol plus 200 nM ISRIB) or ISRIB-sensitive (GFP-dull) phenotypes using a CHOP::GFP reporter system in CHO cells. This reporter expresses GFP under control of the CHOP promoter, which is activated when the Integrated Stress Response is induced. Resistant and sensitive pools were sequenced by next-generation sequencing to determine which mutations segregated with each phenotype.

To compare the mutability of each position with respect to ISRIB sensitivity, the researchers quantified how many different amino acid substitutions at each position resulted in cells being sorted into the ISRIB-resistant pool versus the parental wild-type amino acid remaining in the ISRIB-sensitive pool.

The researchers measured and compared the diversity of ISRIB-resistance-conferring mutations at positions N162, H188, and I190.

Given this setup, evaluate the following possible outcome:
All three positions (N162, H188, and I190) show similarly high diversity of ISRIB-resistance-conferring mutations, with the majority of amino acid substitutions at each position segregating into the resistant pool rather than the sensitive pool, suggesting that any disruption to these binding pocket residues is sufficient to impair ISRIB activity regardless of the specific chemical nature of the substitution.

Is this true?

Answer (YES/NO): NO